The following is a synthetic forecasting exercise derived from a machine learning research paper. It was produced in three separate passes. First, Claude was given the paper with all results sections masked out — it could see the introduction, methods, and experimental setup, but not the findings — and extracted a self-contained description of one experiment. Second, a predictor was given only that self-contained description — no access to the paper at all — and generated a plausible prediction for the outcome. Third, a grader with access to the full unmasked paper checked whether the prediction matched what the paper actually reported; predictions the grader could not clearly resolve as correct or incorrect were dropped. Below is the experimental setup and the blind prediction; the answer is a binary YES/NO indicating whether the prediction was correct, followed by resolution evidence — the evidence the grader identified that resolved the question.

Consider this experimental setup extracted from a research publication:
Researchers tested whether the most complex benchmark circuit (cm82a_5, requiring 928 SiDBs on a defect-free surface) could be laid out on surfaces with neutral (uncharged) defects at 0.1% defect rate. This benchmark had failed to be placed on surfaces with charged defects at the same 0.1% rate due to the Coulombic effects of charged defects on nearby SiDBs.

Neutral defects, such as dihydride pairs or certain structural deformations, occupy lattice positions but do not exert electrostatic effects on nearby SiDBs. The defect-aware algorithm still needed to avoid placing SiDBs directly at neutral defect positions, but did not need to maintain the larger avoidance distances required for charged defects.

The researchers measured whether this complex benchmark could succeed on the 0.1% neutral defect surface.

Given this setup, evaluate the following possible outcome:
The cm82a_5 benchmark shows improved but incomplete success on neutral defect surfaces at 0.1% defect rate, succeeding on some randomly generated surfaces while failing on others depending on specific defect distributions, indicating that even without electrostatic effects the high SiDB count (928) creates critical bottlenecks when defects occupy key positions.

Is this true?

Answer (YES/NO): NO